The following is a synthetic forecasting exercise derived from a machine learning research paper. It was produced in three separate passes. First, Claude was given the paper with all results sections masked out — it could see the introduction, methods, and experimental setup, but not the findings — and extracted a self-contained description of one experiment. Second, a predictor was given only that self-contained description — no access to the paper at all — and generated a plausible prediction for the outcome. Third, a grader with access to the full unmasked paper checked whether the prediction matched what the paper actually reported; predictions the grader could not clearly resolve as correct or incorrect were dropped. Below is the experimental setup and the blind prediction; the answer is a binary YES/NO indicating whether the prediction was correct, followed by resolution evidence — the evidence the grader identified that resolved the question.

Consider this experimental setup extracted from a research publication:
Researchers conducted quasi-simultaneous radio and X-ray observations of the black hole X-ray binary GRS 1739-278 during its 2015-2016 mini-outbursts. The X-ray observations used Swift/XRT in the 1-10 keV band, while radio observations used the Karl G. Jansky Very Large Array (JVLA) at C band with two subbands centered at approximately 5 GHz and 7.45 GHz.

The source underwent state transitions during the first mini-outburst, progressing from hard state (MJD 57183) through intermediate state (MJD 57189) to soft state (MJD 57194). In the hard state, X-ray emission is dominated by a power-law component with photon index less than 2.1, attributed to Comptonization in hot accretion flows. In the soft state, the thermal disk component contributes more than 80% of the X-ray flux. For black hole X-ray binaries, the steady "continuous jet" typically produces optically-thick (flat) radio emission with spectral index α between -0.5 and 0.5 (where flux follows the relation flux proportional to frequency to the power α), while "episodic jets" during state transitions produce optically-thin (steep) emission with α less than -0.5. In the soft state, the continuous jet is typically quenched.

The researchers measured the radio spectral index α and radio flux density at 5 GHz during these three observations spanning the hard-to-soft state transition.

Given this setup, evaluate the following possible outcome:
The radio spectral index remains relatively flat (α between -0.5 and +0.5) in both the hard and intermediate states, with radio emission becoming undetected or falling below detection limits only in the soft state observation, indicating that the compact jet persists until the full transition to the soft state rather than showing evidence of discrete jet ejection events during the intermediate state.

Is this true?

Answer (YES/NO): NO